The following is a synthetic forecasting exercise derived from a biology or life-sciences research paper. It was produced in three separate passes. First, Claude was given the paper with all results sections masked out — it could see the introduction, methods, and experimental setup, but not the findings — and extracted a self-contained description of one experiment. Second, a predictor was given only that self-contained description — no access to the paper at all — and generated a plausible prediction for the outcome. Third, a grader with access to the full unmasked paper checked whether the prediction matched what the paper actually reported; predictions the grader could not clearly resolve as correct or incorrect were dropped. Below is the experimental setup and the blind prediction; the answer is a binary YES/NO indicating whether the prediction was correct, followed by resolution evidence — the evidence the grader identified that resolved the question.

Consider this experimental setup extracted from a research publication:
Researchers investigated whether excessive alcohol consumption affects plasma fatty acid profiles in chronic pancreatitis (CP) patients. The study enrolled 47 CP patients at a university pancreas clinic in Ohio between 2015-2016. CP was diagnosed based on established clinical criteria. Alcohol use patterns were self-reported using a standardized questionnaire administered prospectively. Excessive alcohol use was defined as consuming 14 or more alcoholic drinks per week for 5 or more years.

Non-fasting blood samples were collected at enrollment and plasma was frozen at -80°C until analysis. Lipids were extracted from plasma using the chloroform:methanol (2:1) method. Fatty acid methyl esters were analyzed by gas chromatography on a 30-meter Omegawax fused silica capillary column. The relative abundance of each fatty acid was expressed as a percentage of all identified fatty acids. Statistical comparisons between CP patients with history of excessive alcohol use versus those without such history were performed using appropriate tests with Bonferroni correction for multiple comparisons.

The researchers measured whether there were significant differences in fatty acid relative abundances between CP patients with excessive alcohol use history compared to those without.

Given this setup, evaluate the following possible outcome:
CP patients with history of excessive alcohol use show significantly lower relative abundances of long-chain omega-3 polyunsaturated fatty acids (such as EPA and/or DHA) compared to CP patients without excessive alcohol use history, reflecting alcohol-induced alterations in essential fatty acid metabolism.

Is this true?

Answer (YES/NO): NO